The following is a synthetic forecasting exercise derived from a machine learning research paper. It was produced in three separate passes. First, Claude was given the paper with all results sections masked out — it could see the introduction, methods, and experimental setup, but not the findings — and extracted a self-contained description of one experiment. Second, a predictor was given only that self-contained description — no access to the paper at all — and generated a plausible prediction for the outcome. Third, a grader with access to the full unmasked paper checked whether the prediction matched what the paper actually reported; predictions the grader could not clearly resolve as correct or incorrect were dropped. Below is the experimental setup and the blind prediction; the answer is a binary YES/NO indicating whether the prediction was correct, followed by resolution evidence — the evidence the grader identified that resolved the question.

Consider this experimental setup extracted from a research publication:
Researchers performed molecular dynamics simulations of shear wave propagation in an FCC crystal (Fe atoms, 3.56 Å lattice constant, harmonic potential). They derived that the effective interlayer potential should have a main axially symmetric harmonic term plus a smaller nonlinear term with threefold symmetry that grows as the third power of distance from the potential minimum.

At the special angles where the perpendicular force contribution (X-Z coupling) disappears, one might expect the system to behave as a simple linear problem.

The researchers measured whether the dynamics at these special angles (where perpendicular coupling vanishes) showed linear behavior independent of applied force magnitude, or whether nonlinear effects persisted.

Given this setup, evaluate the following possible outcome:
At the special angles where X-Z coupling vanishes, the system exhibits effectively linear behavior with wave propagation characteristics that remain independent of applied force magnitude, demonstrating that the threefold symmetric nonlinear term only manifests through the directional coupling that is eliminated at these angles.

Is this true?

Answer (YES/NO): NO